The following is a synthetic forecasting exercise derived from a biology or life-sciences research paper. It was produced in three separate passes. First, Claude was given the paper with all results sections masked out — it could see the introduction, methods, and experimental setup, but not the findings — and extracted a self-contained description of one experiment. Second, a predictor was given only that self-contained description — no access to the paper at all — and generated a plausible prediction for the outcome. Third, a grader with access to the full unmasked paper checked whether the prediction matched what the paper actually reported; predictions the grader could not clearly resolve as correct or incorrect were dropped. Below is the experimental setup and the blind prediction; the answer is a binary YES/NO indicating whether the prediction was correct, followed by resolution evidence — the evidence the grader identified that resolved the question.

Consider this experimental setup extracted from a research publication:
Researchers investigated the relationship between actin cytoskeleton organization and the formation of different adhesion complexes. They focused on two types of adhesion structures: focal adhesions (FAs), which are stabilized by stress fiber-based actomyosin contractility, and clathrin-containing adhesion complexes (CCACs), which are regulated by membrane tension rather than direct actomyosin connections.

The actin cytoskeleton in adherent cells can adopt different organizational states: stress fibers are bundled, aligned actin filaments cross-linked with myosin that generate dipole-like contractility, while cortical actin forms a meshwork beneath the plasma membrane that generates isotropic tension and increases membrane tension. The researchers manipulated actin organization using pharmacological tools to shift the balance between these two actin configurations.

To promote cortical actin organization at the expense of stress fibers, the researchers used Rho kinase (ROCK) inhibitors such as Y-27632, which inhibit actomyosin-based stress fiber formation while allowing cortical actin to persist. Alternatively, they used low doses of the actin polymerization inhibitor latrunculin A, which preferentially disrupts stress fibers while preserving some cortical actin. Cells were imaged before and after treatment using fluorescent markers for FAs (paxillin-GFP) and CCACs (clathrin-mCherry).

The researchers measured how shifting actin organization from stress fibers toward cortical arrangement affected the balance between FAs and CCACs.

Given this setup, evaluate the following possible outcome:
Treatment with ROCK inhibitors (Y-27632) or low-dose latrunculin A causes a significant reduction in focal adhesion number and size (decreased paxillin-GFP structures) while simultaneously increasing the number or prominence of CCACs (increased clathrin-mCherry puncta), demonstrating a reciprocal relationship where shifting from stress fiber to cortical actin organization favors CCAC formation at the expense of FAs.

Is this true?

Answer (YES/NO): YES